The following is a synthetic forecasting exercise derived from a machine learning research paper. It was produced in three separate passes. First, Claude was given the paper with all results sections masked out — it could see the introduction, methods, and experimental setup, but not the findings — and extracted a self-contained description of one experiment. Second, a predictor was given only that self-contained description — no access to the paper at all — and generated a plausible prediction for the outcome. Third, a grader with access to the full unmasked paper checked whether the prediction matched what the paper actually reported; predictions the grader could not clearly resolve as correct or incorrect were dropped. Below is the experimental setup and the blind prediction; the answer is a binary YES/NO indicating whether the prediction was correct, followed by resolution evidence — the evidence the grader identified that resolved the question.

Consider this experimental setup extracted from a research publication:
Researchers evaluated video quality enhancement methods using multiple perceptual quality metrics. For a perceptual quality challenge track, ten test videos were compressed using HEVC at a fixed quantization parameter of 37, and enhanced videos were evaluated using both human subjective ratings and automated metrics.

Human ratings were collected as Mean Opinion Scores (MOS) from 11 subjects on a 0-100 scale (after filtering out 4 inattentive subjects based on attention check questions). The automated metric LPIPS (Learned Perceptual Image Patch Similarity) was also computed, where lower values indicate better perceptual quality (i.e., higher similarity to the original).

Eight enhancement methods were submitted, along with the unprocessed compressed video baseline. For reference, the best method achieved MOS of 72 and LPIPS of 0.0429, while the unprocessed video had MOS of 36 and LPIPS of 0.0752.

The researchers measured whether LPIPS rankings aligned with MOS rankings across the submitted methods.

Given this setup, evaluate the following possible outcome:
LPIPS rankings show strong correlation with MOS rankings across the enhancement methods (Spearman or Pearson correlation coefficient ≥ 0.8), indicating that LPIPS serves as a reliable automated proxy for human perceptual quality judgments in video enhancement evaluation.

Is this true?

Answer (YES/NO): NO